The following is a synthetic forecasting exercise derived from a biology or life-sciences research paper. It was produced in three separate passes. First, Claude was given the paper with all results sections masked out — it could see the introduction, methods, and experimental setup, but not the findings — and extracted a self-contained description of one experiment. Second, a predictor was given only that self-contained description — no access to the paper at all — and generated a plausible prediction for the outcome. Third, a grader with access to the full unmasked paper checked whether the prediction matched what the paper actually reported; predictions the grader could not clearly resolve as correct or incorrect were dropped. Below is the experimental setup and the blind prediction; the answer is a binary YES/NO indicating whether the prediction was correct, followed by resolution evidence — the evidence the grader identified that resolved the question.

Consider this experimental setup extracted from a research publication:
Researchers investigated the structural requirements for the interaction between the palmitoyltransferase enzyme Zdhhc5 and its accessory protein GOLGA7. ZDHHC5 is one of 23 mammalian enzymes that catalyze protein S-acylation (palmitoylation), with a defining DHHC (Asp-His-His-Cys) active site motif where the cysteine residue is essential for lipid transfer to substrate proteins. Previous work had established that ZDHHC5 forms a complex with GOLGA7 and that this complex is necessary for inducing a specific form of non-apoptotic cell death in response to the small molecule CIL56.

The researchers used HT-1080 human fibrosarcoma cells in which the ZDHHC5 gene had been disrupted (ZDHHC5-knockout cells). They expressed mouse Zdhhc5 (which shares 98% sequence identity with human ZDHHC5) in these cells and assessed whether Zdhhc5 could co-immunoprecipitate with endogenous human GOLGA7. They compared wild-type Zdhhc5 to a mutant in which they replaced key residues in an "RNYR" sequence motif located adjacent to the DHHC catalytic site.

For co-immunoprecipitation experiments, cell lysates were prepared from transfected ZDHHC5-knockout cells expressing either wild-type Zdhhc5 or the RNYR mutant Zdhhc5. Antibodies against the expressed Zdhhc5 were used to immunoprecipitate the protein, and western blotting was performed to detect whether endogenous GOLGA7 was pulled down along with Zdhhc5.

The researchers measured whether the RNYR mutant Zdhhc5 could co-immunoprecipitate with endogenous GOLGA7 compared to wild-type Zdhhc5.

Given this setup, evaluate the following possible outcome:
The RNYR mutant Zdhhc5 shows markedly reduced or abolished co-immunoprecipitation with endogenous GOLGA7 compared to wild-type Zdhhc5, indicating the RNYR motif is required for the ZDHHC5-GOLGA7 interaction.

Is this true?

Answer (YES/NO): YES